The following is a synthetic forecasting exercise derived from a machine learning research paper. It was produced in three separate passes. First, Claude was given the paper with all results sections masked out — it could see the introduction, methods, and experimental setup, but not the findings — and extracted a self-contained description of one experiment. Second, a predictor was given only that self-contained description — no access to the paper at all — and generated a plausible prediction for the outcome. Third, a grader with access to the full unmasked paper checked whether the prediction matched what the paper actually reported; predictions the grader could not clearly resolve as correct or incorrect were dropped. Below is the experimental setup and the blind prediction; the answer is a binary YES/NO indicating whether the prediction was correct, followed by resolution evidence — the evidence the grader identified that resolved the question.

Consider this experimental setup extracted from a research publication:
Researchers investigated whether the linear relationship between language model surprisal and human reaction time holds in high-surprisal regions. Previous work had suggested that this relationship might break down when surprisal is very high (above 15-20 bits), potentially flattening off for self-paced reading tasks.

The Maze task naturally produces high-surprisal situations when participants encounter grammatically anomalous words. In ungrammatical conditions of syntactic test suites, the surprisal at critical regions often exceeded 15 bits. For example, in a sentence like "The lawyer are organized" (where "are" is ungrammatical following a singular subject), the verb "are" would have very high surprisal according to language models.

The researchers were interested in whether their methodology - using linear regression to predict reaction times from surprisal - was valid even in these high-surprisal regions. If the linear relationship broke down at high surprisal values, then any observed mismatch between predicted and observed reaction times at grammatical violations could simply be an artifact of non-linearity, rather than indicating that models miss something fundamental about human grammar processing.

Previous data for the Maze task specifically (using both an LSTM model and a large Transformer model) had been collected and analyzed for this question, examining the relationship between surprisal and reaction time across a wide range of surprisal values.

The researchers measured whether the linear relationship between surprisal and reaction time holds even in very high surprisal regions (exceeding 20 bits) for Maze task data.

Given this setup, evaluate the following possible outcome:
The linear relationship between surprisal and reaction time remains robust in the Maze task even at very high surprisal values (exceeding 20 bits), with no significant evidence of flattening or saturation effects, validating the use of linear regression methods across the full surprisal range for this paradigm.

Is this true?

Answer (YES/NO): YES